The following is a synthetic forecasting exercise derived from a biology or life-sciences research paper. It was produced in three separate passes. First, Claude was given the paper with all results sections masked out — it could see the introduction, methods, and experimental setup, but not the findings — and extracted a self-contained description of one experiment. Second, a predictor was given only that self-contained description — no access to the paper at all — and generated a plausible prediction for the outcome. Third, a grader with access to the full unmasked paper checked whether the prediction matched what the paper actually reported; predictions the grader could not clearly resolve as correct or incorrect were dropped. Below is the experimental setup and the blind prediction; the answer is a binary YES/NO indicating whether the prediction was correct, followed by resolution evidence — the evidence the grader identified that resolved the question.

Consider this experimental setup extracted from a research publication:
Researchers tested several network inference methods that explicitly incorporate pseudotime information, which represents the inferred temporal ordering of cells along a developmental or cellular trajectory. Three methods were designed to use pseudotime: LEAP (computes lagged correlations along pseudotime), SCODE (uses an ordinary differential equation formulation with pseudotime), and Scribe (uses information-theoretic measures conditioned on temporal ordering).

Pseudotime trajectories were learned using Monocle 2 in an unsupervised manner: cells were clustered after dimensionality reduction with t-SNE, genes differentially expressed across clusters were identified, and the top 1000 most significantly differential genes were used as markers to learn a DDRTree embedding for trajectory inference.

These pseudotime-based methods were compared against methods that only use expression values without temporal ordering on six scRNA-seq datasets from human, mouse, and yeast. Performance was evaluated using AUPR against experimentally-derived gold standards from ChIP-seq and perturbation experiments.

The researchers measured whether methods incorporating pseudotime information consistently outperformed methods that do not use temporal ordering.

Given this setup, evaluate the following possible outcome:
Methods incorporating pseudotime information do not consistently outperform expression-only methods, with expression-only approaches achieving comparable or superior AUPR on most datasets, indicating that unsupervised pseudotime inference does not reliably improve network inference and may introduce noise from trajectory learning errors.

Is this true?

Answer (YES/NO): YES